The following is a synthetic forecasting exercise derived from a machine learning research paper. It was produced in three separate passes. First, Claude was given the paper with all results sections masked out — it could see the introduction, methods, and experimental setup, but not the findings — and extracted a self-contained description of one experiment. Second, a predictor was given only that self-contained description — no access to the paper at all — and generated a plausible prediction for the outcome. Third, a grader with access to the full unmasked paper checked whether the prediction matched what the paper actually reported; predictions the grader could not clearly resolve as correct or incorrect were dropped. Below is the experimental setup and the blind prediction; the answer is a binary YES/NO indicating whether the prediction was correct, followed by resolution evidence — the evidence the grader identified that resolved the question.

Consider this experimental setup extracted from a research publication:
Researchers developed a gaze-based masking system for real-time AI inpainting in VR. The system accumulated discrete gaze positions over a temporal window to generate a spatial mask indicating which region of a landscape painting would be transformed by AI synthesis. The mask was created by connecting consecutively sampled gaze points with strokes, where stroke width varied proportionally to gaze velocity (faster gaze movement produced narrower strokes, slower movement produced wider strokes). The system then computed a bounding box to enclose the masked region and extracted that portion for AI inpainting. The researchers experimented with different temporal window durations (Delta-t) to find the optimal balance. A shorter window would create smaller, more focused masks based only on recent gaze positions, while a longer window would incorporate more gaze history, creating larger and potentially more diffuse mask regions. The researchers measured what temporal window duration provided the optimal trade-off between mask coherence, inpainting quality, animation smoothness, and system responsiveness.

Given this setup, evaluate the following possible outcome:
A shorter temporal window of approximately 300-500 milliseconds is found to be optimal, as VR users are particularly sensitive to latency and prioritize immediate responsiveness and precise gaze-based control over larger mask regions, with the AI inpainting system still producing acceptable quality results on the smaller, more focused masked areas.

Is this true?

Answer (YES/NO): NO